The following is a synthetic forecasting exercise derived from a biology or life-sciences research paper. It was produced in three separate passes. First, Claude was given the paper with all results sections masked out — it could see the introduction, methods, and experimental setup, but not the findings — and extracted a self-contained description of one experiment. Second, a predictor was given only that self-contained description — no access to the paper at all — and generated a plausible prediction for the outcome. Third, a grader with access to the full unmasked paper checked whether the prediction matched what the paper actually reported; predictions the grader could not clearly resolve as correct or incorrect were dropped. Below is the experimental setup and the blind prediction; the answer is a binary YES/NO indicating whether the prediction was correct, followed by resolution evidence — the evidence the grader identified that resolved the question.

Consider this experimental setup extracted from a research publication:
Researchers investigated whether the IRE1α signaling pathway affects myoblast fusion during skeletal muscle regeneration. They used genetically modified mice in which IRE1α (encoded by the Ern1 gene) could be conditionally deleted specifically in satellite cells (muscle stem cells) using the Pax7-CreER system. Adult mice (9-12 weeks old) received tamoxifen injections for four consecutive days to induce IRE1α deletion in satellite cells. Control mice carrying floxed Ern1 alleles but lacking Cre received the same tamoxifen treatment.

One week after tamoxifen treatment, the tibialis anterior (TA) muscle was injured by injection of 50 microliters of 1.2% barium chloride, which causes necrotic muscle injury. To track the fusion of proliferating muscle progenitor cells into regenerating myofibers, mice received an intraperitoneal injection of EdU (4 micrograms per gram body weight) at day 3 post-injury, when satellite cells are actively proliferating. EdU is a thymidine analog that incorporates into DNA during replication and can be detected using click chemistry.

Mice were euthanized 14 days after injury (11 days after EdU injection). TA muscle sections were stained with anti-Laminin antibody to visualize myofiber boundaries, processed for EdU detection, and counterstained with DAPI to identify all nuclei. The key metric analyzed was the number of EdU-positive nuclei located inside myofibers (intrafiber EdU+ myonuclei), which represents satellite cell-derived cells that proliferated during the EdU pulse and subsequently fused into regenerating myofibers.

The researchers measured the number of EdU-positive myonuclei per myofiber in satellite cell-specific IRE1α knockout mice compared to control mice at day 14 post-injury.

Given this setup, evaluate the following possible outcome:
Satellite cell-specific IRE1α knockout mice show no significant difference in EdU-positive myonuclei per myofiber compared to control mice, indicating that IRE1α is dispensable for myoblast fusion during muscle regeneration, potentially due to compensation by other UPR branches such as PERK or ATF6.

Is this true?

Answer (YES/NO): NO